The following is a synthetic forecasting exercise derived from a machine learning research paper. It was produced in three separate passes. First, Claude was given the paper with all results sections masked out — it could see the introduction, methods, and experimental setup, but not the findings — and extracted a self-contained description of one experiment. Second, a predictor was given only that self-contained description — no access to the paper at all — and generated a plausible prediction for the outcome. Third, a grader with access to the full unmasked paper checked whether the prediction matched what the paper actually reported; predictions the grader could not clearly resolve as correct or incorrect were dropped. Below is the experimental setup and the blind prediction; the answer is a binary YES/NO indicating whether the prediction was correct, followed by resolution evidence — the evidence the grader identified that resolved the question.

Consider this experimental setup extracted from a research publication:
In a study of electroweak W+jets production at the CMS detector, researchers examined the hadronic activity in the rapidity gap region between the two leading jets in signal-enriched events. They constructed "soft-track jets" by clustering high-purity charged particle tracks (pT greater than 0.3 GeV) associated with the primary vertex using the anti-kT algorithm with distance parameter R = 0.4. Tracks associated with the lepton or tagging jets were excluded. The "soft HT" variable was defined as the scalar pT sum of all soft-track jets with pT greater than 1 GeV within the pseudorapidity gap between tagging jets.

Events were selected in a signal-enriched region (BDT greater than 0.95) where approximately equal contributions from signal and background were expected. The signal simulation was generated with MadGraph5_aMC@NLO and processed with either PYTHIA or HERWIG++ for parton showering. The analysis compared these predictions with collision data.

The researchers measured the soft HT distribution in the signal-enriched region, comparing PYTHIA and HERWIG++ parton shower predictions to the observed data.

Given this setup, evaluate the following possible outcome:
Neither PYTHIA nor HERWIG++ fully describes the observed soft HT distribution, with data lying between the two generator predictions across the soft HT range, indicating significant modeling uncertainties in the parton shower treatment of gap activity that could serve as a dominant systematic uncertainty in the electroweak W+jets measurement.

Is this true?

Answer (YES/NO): NO